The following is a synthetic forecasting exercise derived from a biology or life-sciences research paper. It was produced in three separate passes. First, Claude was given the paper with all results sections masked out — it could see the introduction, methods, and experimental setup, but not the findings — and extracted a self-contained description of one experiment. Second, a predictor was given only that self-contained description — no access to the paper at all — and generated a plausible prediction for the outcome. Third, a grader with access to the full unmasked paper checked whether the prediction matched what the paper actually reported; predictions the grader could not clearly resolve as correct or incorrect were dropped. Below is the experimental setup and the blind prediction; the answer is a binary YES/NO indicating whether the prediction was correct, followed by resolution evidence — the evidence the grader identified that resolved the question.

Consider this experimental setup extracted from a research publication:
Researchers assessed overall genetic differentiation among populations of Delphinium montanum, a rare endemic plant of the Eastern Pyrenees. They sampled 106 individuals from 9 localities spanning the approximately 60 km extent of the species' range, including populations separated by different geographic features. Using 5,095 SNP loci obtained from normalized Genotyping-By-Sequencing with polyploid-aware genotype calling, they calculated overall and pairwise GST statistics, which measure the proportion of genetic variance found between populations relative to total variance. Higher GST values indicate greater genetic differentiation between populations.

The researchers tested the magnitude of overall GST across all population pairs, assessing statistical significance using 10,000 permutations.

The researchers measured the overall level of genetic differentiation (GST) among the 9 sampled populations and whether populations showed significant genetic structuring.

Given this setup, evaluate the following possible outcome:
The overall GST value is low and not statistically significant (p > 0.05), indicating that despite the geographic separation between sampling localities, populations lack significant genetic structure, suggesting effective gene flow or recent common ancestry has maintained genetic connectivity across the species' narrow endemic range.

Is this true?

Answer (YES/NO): NO